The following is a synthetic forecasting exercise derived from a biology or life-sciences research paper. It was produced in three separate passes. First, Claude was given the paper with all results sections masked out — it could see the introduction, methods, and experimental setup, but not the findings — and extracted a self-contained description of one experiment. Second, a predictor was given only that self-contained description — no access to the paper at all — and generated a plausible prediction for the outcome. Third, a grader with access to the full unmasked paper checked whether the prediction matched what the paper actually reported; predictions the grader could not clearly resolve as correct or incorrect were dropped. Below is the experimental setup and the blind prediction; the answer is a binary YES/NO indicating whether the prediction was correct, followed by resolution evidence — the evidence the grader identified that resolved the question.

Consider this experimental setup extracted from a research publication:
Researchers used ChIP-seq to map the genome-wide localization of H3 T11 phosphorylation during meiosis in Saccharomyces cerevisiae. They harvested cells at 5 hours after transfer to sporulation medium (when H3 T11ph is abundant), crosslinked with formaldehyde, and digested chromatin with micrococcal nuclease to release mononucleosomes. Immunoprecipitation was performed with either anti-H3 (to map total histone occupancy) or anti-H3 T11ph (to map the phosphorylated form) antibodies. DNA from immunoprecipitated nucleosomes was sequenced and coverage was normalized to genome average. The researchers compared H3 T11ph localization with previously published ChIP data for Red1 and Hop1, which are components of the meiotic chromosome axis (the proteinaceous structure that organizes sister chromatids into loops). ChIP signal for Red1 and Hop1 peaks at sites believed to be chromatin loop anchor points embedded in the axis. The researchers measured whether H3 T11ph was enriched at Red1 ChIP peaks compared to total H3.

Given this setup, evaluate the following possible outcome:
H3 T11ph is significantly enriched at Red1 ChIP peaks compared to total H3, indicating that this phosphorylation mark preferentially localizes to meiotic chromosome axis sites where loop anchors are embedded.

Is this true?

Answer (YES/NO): YES